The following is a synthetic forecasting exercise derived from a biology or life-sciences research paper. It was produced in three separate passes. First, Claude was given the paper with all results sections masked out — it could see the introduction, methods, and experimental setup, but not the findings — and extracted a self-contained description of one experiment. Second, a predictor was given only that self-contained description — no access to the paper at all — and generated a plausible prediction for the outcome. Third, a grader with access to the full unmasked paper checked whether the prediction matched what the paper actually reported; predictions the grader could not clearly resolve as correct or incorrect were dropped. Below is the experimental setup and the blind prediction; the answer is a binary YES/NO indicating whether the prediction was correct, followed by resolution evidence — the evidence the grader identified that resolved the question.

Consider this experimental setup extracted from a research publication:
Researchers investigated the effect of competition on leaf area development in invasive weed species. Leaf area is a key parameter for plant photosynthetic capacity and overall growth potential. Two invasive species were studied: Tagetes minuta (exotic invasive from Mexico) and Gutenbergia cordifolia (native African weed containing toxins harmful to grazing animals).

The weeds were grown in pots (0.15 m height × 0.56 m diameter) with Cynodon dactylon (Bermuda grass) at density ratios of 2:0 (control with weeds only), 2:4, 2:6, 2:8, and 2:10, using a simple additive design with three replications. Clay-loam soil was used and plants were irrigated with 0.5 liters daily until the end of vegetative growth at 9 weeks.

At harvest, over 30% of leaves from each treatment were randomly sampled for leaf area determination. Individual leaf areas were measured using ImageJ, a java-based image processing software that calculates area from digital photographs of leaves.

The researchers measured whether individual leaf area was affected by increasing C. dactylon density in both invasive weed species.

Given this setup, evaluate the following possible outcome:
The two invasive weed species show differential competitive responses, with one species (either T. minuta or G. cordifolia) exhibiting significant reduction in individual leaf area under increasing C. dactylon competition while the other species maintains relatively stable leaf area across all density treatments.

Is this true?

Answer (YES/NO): NO